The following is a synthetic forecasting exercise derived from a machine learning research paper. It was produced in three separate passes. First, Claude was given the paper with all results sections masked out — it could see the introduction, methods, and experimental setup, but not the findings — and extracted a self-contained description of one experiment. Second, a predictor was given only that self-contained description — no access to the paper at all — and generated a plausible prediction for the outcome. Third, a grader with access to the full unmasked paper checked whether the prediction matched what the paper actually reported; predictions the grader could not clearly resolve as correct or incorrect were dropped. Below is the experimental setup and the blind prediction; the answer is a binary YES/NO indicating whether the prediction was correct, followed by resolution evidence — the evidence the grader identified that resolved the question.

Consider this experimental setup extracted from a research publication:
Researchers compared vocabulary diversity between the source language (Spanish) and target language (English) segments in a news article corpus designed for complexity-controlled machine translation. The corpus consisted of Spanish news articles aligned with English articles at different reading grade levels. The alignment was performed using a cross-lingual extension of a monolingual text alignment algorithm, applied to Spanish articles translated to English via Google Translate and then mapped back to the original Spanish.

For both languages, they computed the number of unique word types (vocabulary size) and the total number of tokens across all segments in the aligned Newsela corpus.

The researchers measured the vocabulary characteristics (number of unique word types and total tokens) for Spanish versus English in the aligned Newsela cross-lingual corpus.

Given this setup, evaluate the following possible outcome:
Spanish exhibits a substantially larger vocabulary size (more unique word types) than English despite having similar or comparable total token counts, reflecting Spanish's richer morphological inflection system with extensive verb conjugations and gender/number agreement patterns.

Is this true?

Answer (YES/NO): YES